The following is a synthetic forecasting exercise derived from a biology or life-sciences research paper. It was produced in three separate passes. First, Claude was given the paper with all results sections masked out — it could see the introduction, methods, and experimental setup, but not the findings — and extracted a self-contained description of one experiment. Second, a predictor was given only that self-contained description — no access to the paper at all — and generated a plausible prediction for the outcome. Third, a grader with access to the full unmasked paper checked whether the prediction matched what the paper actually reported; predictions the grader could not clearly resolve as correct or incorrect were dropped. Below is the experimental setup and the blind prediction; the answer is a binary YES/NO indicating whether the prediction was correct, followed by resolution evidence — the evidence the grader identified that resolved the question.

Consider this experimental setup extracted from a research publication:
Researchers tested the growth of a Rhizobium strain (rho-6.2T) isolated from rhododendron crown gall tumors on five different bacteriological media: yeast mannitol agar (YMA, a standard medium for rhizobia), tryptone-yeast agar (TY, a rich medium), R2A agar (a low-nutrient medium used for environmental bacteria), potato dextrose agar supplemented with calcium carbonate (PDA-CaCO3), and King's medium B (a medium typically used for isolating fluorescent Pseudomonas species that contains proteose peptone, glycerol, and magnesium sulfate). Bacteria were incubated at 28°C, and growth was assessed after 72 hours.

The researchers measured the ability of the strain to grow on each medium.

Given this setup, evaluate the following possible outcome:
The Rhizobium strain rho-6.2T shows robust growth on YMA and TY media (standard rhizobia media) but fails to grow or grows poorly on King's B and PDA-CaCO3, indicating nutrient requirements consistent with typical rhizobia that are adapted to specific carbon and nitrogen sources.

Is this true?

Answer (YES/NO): NO